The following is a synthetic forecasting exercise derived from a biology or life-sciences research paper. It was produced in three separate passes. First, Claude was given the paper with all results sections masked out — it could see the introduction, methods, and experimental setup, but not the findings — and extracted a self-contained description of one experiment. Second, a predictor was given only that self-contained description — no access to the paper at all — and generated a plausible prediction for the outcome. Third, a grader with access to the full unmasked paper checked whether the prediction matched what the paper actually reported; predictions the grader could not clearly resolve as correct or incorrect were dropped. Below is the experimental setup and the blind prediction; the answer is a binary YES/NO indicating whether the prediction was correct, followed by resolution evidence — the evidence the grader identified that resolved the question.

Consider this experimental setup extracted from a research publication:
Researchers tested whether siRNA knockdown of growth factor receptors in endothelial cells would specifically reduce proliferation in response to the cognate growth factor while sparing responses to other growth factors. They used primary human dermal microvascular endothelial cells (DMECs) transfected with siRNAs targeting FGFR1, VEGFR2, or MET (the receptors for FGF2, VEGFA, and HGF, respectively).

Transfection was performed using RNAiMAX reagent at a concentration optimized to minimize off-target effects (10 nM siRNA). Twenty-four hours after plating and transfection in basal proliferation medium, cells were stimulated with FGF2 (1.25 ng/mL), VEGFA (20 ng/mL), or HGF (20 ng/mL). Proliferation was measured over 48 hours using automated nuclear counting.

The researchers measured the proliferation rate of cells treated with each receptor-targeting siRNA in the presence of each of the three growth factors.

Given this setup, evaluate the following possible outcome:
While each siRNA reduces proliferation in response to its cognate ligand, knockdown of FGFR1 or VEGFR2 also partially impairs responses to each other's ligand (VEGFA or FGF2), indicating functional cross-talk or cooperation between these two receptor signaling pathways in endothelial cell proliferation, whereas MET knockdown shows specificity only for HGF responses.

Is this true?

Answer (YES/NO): NO